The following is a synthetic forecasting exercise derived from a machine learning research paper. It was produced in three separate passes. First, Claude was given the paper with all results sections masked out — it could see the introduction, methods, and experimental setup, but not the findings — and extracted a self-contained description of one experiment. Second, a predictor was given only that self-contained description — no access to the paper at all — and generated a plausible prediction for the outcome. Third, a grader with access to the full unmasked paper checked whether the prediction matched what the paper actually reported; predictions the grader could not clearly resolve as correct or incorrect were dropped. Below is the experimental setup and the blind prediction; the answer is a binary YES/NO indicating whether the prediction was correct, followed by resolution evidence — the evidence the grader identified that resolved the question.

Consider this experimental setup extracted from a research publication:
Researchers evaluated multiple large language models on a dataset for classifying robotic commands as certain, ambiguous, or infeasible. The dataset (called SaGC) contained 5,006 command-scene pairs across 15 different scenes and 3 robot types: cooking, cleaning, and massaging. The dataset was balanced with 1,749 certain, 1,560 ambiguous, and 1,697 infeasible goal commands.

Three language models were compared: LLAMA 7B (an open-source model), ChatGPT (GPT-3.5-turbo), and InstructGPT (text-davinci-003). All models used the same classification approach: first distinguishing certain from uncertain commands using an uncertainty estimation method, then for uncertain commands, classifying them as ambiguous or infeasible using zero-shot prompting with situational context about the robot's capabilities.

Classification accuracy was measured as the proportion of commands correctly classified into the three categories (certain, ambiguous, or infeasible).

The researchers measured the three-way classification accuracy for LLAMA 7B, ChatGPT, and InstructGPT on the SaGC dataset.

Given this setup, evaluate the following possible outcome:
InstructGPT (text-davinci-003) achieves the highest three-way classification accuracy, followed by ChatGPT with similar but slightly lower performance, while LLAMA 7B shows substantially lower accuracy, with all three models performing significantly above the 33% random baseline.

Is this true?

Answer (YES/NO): NO